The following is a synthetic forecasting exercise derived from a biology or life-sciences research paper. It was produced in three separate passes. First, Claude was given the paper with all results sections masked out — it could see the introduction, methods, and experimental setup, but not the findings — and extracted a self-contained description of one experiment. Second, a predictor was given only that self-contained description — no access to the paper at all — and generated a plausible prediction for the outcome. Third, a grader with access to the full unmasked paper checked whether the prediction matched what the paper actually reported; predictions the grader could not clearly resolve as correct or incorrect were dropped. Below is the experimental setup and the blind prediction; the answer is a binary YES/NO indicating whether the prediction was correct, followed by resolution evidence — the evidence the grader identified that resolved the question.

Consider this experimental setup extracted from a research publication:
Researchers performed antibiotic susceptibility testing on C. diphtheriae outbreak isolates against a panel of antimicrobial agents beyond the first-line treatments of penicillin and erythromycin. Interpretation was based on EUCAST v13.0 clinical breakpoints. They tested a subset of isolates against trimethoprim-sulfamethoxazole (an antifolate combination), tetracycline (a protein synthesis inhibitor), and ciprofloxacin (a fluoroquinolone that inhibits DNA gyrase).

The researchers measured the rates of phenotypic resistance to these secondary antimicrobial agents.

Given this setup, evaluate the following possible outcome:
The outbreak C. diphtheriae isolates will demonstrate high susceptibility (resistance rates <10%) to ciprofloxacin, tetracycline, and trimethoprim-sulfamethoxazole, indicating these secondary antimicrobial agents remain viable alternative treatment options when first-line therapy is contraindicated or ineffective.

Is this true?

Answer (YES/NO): NO